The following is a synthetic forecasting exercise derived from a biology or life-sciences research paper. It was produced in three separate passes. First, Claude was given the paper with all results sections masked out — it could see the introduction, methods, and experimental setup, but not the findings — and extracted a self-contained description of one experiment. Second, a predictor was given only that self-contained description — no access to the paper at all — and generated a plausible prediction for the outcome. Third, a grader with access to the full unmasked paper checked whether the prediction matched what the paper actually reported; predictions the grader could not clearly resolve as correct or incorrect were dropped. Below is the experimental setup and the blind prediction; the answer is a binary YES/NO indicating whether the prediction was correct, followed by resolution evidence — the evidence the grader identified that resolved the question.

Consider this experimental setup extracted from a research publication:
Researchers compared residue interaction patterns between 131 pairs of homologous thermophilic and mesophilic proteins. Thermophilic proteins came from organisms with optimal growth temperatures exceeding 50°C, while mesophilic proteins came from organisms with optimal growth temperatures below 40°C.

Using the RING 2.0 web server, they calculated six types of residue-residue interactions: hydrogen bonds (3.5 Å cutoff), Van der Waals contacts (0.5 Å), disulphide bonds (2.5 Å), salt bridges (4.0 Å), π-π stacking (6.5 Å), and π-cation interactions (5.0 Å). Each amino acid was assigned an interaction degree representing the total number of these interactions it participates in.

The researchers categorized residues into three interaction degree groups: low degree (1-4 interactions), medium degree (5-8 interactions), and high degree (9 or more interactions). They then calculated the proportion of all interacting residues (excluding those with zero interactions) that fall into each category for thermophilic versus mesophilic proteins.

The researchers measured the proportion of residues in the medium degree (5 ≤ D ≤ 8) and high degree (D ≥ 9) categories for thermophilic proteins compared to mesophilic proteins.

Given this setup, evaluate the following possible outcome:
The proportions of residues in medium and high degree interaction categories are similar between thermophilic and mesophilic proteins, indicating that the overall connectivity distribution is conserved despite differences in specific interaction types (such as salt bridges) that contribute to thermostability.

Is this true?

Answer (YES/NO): YES